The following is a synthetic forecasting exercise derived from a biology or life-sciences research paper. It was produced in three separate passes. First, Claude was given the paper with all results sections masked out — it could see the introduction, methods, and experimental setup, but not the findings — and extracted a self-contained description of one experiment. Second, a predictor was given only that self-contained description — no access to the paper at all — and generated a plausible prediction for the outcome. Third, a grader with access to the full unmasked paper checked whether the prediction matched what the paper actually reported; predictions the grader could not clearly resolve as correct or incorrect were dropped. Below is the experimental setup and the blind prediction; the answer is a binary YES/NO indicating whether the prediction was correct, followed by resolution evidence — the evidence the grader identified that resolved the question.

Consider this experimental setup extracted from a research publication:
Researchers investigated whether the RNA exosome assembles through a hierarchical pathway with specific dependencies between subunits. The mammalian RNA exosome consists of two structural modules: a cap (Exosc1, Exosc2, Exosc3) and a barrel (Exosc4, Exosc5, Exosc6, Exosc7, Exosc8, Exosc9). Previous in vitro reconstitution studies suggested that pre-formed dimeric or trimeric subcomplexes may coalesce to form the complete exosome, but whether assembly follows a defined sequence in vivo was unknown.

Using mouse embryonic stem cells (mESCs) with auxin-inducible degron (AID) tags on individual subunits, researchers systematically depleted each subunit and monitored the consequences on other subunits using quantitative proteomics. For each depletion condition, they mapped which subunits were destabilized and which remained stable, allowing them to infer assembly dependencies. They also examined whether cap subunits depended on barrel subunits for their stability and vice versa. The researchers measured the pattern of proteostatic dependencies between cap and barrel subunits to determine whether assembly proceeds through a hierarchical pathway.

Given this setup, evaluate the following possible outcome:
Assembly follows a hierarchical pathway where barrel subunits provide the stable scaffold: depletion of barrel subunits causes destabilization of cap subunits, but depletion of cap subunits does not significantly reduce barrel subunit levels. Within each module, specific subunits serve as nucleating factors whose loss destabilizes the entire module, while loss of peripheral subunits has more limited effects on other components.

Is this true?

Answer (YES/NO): NO